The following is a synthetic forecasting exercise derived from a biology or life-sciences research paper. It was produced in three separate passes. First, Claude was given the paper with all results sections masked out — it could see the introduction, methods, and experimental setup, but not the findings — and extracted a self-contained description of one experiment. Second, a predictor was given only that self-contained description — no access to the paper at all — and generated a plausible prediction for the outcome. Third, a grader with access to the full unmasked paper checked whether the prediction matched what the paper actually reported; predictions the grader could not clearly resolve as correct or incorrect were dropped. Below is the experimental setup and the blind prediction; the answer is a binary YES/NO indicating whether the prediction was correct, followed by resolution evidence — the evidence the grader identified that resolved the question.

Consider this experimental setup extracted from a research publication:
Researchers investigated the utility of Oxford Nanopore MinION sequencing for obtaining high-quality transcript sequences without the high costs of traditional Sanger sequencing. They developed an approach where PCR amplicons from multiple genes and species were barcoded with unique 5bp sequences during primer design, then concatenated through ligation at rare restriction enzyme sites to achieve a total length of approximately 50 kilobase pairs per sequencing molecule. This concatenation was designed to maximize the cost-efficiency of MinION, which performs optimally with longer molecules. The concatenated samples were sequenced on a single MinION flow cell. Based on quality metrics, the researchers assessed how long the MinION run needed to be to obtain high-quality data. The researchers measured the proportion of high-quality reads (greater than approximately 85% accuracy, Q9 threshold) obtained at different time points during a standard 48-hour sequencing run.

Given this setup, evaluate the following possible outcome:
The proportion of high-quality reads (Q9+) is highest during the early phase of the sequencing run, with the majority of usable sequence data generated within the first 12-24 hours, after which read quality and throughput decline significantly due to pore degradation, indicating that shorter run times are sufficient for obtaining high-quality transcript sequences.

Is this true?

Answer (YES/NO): YES